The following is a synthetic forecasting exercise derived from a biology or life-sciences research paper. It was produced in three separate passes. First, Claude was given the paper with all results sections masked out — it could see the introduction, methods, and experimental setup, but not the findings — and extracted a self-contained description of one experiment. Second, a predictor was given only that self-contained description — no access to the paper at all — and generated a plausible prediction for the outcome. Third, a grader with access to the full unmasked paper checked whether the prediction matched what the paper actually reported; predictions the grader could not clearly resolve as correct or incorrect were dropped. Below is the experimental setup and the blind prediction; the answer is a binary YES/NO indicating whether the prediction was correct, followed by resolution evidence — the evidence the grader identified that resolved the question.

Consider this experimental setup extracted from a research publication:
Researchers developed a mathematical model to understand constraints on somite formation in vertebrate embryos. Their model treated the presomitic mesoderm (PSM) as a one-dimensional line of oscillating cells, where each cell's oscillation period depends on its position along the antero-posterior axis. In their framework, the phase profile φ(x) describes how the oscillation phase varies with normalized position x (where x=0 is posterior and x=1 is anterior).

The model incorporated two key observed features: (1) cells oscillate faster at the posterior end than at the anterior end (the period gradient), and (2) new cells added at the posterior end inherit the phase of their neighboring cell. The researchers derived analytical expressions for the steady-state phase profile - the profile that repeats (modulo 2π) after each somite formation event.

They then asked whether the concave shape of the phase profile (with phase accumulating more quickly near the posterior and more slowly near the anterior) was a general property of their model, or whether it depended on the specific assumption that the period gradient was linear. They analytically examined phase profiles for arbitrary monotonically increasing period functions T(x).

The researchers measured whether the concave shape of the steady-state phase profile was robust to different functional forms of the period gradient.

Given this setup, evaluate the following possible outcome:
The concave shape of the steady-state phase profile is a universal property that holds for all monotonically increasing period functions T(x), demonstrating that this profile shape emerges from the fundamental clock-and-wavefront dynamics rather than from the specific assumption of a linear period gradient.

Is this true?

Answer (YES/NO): YES